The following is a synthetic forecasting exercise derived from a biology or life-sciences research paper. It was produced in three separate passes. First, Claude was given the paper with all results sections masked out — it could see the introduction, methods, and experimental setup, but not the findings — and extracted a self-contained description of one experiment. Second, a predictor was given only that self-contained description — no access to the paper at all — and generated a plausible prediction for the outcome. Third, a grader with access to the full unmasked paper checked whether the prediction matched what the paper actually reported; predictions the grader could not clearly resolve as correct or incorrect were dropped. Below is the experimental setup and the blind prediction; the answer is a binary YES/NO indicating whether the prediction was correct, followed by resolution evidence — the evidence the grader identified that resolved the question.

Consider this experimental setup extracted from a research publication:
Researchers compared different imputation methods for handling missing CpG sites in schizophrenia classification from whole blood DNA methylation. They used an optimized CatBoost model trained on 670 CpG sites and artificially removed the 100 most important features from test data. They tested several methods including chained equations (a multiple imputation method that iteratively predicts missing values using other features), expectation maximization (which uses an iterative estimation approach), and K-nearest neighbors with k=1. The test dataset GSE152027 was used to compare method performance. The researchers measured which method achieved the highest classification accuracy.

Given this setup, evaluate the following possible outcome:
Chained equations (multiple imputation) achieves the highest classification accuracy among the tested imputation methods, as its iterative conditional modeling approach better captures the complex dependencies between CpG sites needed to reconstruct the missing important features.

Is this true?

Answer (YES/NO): YES